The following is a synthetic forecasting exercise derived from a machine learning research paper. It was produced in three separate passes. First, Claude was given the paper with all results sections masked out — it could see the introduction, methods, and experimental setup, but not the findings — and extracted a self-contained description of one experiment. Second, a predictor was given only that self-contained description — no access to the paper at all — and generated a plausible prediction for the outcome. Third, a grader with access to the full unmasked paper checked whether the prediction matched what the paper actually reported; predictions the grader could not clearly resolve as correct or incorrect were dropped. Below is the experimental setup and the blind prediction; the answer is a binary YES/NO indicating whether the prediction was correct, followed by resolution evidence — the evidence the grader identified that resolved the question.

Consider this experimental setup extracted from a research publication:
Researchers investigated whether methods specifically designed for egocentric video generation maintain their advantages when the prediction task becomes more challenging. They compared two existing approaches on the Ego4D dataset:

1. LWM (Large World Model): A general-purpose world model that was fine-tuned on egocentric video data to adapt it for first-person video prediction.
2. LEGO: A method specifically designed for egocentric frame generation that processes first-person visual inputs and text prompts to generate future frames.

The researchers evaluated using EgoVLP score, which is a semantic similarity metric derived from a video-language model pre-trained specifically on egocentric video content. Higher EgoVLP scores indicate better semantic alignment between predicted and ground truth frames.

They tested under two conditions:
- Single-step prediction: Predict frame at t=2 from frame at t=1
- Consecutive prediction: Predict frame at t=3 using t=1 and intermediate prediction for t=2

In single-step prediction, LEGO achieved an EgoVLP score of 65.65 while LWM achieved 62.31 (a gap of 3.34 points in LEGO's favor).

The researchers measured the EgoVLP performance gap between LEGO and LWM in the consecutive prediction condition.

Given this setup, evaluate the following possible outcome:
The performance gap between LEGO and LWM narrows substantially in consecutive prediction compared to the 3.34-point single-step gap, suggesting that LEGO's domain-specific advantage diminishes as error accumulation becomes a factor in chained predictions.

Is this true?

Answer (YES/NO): YES